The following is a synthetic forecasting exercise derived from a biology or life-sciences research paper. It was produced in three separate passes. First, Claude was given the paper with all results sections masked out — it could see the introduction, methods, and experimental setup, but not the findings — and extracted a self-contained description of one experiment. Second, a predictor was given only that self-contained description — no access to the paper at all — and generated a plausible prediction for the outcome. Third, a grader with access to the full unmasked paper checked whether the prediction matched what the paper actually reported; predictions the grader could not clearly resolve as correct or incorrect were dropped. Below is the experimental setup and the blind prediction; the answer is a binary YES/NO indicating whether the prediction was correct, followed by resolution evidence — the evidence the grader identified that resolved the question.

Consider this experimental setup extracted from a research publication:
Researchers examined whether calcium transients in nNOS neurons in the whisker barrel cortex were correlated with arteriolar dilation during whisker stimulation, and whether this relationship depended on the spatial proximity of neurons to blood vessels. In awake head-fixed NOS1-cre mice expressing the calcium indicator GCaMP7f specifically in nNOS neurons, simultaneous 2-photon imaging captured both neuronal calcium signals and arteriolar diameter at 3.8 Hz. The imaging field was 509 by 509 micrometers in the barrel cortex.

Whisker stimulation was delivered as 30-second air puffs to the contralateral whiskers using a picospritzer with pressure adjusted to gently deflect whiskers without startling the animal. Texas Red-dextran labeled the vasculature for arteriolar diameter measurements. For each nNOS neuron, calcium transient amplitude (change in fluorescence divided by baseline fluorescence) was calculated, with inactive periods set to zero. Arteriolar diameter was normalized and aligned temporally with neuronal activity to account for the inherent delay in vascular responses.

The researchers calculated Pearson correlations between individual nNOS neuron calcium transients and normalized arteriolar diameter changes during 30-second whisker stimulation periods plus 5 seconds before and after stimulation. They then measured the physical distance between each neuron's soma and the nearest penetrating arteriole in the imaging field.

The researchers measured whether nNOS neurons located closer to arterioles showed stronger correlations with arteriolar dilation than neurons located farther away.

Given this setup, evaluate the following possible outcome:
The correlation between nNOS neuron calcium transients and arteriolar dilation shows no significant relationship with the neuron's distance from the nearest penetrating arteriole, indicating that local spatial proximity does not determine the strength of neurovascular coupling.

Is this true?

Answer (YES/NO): YES